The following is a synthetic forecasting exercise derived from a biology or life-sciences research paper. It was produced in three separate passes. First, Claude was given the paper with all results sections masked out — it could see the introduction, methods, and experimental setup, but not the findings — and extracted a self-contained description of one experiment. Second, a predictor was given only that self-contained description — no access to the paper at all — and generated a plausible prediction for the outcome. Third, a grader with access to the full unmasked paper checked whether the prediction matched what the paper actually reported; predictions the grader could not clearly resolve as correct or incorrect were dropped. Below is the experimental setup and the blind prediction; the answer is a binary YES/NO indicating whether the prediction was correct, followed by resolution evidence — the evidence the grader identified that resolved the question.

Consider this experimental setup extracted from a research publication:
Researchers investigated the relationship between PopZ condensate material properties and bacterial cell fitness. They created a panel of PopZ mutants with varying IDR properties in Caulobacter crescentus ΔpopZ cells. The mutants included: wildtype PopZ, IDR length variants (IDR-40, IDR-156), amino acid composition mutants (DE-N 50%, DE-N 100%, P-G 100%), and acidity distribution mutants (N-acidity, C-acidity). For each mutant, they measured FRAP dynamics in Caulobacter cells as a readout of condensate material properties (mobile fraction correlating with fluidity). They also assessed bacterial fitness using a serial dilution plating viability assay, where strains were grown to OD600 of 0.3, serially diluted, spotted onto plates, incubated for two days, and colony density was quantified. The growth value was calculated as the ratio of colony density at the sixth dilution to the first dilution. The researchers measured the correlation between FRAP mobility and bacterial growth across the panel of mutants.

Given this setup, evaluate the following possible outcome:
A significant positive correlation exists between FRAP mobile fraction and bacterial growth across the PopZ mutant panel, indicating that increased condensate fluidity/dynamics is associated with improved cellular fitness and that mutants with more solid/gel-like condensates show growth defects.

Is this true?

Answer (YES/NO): NO